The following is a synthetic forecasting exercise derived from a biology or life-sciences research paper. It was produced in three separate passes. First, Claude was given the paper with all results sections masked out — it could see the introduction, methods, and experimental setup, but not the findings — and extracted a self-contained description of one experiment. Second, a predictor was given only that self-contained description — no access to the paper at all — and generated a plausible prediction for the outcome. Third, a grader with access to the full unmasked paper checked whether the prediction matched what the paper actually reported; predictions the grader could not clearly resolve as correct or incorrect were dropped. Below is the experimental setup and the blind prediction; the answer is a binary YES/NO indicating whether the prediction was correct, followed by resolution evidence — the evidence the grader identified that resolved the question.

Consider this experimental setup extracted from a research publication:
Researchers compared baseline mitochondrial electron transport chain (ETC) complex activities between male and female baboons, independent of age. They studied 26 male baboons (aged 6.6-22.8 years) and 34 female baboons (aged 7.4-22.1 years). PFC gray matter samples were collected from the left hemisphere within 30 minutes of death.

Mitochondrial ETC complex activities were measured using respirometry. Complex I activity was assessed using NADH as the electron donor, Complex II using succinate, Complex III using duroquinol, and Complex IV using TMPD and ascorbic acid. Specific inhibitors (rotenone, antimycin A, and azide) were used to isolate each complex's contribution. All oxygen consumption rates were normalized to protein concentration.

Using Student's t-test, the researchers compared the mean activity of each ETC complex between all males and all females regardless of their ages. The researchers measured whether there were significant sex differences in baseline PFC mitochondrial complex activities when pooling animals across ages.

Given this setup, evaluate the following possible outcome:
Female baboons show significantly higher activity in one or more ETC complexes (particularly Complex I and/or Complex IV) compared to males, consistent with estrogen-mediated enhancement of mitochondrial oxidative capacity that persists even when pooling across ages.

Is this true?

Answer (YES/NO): NO